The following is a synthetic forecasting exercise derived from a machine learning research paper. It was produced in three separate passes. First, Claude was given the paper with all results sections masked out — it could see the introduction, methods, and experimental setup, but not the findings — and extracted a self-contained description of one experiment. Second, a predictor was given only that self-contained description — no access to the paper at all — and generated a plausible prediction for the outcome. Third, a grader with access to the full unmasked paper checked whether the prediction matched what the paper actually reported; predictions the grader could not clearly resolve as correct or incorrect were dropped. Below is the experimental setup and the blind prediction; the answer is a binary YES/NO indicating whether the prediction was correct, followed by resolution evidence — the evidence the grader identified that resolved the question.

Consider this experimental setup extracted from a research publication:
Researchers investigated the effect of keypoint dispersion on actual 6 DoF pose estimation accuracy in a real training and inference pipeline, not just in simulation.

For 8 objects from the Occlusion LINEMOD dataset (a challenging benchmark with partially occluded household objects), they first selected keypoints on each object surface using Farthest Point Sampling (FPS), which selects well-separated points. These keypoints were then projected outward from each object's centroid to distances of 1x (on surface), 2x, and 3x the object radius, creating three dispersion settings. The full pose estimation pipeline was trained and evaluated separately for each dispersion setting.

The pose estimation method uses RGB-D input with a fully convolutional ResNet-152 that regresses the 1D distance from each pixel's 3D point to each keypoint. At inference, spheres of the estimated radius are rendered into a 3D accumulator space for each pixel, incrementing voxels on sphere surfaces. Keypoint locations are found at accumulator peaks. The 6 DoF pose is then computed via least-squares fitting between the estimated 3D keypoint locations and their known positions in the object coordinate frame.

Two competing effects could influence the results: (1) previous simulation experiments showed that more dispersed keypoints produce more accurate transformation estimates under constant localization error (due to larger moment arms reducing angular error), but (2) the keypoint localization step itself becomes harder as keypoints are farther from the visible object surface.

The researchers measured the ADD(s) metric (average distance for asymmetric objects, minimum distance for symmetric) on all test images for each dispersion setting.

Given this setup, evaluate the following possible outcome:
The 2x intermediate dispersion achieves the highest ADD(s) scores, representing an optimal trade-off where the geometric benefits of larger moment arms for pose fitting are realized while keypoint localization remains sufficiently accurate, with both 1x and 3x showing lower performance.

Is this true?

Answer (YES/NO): YES